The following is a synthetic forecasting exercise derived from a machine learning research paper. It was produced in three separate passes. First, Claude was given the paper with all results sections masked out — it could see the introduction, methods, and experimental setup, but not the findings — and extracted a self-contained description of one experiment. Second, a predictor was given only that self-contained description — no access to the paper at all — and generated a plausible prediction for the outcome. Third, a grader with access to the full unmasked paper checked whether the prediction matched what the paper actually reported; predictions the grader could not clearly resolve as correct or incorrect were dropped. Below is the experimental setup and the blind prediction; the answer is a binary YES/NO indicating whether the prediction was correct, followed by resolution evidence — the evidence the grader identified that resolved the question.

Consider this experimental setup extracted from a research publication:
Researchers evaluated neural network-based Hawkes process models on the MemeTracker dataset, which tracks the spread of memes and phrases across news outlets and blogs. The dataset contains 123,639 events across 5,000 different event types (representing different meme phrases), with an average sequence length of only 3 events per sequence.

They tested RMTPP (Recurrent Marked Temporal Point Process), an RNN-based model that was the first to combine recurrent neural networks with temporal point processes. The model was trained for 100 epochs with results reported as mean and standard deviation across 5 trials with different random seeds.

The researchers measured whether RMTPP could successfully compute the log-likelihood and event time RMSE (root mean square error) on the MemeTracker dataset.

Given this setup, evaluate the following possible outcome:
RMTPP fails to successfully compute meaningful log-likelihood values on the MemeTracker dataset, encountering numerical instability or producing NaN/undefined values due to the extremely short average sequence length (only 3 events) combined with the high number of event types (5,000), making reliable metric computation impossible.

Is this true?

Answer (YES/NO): YES